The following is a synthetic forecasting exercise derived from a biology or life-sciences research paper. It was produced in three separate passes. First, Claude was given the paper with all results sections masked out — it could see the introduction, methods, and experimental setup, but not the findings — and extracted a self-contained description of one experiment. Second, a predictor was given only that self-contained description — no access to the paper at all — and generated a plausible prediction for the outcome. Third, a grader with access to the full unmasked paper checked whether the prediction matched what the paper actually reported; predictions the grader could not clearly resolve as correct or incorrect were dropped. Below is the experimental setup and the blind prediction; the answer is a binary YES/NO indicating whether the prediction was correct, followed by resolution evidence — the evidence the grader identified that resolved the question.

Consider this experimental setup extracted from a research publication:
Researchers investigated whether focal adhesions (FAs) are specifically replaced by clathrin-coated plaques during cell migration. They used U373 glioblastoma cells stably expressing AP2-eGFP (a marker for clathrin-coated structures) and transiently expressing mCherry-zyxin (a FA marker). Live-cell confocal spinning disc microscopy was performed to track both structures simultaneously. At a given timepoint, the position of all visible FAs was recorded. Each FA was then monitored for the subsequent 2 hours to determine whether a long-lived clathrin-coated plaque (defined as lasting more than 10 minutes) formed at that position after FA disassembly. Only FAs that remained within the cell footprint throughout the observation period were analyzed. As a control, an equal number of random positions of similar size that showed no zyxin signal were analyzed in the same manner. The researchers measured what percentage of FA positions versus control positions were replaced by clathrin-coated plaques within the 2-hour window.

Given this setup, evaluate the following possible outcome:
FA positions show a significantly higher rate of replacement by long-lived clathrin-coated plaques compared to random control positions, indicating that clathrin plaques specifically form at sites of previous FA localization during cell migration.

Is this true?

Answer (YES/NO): YES